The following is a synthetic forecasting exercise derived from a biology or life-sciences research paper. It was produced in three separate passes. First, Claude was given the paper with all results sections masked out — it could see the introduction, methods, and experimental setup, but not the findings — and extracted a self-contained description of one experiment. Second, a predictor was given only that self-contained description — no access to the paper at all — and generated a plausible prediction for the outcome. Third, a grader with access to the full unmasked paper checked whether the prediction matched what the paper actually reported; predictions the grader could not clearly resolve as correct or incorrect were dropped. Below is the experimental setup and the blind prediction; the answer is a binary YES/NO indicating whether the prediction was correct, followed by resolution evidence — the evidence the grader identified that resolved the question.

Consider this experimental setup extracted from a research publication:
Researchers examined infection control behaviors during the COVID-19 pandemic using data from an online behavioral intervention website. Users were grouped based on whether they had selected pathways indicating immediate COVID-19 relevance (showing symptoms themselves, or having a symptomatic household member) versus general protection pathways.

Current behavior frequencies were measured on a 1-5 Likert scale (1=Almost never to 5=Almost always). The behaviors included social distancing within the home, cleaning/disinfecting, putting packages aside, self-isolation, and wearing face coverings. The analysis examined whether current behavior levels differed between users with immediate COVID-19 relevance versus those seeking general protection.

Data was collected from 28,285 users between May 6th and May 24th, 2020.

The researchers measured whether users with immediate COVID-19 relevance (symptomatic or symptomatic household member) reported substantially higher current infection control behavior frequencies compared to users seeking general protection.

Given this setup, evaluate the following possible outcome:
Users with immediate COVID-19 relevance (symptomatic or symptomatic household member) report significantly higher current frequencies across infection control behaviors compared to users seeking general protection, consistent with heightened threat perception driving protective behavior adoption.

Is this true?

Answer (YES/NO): NO